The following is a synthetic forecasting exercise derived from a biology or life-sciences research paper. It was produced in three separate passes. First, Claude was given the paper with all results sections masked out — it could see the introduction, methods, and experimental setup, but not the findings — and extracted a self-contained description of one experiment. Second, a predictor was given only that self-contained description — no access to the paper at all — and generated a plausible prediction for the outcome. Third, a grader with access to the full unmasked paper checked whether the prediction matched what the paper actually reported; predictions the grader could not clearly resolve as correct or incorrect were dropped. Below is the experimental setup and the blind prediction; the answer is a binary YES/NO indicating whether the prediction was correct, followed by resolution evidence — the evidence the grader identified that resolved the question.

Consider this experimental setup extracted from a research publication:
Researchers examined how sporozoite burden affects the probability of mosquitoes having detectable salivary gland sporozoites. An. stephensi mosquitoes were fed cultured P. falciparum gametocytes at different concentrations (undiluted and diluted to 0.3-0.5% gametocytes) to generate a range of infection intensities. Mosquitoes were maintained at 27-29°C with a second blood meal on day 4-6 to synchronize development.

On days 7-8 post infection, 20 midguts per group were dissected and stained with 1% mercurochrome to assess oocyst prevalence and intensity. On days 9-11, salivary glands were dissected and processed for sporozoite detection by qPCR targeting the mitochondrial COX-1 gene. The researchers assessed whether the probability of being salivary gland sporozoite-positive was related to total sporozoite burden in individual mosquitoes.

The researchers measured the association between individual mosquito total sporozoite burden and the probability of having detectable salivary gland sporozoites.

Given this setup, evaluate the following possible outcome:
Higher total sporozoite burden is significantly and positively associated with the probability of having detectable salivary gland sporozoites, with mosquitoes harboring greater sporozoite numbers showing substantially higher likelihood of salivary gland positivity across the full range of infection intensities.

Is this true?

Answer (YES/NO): YES